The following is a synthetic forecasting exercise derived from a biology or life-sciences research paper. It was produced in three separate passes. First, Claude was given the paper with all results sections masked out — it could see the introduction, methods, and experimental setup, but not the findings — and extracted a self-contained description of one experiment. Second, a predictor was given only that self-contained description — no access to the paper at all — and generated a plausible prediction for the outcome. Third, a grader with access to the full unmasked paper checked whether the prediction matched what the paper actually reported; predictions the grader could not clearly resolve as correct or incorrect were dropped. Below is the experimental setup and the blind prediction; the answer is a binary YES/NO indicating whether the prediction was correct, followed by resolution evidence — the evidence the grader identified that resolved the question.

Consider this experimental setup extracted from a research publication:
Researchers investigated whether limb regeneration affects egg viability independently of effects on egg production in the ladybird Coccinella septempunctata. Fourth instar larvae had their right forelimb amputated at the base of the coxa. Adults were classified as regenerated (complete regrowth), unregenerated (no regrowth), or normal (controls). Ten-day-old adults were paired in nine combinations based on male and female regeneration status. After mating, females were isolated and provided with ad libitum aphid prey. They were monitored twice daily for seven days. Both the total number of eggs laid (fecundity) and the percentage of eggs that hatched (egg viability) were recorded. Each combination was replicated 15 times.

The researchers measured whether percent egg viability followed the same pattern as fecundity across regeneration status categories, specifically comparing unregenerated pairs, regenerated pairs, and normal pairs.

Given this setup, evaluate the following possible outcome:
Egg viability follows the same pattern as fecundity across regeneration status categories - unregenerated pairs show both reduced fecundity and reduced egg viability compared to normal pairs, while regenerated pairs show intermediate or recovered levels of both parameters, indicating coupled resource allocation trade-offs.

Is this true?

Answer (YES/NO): NO